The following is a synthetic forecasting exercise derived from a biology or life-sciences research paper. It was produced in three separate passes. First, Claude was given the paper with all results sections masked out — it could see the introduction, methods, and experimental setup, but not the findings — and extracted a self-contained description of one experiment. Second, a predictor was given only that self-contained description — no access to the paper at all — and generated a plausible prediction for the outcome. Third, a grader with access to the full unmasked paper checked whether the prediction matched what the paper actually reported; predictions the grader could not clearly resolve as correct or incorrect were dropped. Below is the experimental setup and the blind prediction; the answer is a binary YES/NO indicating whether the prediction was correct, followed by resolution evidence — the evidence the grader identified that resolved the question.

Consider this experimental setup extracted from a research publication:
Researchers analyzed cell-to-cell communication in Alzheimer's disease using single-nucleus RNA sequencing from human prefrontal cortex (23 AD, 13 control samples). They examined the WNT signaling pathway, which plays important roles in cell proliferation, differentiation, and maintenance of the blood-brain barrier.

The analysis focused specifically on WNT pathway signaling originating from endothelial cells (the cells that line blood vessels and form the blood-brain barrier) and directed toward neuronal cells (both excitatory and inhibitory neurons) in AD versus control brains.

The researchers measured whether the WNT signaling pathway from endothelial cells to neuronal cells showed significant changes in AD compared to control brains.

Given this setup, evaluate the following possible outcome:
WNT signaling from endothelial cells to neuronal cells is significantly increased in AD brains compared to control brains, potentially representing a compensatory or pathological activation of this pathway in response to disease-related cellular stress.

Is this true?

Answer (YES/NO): NO